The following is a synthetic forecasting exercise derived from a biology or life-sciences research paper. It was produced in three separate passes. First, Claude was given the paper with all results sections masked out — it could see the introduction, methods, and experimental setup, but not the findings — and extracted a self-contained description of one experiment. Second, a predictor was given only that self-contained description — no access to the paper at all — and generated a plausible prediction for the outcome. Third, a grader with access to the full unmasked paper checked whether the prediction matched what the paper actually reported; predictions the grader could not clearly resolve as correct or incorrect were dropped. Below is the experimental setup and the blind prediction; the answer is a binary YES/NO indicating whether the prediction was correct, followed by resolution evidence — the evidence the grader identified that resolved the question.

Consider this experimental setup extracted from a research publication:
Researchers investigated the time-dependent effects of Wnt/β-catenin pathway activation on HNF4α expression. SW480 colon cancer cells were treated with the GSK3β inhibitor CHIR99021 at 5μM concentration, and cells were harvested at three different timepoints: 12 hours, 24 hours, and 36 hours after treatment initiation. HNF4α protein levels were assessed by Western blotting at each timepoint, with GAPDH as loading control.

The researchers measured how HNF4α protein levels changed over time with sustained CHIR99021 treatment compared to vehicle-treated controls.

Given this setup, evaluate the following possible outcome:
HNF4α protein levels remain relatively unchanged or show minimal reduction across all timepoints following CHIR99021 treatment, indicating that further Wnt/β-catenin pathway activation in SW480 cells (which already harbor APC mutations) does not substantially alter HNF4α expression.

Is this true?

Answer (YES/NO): NO